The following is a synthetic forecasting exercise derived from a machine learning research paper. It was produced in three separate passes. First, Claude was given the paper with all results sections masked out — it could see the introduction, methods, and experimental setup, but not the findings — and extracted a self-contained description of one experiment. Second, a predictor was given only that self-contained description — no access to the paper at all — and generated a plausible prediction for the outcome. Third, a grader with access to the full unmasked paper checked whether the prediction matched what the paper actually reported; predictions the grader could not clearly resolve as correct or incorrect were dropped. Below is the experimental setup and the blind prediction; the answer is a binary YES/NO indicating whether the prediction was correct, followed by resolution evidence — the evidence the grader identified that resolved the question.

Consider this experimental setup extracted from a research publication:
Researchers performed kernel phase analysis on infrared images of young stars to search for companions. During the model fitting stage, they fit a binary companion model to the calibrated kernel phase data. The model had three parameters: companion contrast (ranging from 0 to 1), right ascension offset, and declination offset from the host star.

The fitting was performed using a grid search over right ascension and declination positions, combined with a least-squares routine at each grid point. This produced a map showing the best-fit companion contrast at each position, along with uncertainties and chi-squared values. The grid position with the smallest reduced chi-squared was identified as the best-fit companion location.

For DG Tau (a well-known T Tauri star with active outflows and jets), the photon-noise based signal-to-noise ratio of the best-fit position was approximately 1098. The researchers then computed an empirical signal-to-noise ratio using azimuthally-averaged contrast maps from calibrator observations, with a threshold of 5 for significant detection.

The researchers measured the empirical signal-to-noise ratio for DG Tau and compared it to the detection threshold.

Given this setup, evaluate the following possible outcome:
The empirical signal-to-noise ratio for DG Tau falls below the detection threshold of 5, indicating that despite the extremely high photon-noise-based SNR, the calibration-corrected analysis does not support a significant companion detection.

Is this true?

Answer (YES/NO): YES